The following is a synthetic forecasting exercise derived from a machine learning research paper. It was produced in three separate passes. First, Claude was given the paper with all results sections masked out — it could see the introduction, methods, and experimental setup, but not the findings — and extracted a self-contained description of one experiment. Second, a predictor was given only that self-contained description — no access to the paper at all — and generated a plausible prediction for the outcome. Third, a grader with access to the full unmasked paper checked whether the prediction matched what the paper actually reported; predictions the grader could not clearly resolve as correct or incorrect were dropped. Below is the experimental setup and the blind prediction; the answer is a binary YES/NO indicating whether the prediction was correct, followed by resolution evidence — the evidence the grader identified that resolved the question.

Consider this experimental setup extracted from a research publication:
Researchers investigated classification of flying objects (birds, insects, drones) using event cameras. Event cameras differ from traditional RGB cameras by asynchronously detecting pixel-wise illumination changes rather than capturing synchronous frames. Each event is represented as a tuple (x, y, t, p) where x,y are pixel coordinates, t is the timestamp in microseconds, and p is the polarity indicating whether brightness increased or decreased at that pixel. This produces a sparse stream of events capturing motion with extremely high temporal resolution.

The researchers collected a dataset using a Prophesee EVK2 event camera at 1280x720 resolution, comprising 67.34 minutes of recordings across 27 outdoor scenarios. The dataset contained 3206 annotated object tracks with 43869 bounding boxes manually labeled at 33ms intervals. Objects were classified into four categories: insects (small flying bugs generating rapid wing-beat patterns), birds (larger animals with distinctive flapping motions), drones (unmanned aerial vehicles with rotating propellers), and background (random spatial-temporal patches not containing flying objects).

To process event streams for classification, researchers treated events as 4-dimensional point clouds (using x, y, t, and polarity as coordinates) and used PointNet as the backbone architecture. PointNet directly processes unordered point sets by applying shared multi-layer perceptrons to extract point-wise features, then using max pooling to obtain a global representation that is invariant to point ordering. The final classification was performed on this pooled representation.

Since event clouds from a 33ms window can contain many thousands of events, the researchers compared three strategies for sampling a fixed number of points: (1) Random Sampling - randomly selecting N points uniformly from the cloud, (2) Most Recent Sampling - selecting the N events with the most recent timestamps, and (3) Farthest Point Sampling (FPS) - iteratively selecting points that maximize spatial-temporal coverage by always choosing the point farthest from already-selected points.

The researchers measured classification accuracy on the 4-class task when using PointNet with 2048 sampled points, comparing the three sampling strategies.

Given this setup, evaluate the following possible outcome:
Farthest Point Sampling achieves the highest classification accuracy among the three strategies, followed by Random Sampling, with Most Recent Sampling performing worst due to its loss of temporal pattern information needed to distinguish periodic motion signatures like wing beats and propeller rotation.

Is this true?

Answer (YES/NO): NO